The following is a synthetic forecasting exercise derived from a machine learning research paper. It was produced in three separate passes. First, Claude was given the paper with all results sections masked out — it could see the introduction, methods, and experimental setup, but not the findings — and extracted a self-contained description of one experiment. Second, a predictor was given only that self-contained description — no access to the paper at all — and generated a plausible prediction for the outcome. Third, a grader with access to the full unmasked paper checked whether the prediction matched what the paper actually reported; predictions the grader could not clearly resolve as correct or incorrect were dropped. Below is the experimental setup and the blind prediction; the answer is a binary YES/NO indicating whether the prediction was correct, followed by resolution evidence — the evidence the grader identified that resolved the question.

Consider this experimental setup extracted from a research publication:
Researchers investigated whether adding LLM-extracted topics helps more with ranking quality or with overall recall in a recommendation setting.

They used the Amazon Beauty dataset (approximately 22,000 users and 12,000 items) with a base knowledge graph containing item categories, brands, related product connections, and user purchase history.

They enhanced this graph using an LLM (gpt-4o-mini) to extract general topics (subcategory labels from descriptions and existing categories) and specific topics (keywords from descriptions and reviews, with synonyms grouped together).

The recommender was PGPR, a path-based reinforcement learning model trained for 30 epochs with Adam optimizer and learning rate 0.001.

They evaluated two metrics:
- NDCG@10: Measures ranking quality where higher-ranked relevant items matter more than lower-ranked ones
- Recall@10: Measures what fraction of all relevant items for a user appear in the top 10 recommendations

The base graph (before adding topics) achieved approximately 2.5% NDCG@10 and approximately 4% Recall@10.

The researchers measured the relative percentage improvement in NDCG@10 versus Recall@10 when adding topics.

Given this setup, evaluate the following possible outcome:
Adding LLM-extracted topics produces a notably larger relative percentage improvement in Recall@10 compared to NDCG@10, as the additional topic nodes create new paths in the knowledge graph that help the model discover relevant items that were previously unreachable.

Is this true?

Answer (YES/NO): NO